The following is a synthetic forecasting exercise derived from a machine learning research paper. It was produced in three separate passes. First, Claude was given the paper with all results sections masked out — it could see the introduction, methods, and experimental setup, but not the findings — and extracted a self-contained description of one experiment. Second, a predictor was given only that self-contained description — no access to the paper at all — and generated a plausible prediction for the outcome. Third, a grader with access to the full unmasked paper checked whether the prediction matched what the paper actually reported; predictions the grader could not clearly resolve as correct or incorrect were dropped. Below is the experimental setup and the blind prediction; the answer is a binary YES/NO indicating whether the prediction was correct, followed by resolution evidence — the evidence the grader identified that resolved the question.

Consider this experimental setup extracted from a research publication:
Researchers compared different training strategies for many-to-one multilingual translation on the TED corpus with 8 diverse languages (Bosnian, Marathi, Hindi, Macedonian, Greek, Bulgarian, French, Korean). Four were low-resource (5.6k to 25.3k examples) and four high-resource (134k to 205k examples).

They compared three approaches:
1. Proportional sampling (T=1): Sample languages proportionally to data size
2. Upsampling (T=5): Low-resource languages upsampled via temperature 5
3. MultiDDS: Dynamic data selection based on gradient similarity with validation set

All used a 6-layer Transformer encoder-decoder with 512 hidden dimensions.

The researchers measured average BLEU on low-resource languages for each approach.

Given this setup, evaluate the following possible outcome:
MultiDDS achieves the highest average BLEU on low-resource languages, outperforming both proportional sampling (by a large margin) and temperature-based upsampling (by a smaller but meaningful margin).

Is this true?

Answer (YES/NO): NO